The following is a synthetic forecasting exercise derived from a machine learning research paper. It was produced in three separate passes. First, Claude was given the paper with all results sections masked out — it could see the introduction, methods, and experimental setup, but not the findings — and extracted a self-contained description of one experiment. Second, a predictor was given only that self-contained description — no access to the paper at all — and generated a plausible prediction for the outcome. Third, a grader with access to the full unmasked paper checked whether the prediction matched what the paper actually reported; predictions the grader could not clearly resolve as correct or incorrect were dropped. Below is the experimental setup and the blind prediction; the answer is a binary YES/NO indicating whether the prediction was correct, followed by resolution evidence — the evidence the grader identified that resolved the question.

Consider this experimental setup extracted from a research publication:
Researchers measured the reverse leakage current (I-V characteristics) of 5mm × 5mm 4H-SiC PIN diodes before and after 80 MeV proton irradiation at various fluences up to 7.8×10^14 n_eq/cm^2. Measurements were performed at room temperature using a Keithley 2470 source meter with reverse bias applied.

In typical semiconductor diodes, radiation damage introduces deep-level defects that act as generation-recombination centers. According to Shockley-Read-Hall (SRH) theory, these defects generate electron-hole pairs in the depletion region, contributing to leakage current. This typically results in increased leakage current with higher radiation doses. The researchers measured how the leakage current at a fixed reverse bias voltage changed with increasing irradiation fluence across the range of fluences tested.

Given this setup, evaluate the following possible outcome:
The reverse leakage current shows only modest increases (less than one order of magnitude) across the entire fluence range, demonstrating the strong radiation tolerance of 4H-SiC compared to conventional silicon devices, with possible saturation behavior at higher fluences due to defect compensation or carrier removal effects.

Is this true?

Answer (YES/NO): NO